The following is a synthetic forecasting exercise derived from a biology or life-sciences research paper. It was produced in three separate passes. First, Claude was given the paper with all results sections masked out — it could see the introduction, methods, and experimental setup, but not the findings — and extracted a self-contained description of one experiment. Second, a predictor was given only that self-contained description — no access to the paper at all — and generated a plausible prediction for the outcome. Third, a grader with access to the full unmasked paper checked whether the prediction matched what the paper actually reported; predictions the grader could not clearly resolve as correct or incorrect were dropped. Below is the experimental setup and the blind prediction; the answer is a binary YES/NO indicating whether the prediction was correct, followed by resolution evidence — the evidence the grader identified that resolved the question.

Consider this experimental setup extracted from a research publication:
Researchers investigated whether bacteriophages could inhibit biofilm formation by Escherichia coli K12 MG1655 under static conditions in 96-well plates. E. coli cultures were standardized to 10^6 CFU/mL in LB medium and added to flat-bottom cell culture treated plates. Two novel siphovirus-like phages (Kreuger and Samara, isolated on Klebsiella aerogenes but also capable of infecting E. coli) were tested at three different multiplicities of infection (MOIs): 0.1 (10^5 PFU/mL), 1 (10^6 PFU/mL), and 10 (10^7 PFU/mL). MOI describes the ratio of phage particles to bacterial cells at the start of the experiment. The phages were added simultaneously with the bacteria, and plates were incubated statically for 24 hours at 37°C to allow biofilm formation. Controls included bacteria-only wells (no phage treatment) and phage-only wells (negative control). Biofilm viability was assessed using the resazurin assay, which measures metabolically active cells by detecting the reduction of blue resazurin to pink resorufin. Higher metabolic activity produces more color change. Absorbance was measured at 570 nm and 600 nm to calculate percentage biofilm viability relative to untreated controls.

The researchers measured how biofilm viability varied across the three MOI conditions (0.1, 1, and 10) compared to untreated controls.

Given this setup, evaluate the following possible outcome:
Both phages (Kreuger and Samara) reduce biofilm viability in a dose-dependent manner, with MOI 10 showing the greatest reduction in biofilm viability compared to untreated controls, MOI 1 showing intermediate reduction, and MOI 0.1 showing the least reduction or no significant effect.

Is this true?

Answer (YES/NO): NO